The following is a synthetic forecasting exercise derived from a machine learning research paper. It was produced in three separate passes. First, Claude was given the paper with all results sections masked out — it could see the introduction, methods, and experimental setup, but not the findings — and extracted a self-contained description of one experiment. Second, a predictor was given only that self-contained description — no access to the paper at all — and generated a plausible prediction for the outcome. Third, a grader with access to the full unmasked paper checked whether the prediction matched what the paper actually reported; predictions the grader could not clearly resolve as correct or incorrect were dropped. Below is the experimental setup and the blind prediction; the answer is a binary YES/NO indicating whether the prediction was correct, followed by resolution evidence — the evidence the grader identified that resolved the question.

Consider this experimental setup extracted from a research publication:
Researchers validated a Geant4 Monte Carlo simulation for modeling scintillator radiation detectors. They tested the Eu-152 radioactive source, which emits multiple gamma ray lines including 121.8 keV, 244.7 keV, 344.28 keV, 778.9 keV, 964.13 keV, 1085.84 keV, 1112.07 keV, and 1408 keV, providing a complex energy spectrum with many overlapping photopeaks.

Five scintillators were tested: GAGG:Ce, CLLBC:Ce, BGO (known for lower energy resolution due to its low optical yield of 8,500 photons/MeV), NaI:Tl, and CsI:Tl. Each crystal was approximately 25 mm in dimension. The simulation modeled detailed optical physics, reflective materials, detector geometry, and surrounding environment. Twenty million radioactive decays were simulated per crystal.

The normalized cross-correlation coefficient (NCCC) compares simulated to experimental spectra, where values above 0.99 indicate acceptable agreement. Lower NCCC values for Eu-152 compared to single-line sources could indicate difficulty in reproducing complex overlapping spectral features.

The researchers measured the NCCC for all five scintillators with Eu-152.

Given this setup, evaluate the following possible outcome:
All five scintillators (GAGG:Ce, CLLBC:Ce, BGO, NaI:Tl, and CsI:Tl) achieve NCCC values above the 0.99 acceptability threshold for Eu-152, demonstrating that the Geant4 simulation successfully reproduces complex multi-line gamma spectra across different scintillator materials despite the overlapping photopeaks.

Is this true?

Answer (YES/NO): NO